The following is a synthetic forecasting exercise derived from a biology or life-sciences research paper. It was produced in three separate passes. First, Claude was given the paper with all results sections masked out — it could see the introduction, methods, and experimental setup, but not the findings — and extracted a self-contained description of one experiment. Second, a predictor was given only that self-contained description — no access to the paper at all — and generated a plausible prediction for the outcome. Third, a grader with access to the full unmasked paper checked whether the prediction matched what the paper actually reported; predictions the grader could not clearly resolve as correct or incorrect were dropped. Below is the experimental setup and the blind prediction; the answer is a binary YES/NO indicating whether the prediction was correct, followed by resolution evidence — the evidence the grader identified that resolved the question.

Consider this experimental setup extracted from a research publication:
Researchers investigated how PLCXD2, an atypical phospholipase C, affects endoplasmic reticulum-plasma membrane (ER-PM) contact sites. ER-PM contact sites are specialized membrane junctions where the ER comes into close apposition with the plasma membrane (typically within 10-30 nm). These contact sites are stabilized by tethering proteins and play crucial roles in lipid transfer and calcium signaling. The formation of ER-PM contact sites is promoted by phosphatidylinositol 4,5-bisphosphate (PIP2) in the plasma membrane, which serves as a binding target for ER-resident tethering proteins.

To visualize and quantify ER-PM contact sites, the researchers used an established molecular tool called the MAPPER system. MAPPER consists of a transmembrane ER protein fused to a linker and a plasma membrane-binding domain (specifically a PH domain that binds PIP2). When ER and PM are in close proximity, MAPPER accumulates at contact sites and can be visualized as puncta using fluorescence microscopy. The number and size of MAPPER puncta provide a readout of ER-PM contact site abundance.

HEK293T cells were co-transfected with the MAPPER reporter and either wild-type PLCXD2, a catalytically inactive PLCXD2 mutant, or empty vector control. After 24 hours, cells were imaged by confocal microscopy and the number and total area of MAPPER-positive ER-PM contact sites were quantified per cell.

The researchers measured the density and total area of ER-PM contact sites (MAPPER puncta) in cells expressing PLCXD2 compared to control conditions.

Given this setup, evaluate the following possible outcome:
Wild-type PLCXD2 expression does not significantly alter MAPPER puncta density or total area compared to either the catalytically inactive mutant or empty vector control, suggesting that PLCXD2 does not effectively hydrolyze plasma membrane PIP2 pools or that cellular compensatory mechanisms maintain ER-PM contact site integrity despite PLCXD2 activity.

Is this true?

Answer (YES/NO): NO